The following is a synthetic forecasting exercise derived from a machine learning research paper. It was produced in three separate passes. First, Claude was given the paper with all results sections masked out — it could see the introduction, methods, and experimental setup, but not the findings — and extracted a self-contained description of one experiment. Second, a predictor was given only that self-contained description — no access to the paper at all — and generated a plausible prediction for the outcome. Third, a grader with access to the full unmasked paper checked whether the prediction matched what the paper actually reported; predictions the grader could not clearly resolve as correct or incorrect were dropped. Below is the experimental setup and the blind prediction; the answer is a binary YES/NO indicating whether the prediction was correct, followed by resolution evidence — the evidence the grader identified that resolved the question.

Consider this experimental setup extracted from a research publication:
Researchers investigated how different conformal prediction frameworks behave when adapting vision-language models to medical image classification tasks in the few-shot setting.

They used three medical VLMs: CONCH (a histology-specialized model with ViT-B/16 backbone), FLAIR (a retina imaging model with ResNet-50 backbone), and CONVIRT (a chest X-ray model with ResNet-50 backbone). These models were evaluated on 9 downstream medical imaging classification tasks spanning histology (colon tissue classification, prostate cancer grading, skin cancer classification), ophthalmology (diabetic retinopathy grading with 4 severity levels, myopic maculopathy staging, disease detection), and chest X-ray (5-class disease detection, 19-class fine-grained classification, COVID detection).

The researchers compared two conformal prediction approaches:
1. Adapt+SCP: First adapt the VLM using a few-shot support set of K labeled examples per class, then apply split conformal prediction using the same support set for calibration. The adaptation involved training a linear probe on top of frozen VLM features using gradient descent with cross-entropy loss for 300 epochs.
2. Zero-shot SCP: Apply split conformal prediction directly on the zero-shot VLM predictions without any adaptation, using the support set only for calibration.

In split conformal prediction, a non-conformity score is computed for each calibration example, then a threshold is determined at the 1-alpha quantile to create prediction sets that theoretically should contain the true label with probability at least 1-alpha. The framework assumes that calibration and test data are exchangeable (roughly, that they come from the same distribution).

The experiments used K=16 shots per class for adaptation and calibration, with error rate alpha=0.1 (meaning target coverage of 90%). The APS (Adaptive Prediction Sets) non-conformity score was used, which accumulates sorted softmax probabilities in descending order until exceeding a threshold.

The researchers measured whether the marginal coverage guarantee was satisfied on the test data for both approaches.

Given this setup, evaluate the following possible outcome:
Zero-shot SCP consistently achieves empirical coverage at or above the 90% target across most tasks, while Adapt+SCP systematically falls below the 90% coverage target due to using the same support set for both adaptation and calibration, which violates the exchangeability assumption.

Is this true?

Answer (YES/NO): NO